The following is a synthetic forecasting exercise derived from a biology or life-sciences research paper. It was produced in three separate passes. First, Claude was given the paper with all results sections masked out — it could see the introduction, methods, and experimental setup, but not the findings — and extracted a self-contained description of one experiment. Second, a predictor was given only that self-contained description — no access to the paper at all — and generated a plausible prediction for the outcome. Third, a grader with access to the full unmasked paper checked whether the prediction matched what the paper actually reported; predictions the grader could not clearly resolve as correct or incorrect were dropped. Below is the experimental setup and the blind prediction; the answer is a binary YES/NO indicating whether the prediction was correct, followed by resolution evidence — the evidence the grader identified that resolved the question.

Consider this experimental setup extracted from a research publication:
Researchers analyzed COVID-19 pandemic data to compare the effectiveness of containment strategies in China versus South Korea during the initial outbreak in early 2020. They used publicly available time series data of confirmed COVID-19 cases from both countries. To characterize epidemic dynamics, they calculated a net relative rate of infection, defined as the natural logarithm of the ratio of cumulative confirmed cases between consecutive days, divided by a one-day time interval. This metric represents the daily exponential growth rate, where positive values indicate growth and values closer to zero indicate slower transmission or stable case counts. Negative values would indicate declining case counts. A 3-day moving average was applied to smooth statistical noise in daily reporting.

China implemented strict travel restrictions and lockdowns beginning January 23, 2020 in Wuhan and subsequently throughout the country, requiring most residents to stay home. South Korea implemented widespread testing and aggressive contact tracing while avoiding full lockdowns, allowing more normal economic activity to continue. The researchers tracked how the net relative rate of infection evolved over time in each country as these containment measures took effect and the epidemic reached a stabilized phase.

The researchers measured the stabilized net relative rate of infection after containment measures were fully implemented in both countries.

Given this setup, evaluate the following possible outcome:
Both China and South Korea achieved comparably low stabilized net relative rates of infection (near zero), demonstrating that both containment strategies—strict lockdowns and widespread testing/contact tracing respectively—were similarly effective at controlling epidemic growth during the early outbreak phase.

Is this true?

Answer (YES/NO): NO